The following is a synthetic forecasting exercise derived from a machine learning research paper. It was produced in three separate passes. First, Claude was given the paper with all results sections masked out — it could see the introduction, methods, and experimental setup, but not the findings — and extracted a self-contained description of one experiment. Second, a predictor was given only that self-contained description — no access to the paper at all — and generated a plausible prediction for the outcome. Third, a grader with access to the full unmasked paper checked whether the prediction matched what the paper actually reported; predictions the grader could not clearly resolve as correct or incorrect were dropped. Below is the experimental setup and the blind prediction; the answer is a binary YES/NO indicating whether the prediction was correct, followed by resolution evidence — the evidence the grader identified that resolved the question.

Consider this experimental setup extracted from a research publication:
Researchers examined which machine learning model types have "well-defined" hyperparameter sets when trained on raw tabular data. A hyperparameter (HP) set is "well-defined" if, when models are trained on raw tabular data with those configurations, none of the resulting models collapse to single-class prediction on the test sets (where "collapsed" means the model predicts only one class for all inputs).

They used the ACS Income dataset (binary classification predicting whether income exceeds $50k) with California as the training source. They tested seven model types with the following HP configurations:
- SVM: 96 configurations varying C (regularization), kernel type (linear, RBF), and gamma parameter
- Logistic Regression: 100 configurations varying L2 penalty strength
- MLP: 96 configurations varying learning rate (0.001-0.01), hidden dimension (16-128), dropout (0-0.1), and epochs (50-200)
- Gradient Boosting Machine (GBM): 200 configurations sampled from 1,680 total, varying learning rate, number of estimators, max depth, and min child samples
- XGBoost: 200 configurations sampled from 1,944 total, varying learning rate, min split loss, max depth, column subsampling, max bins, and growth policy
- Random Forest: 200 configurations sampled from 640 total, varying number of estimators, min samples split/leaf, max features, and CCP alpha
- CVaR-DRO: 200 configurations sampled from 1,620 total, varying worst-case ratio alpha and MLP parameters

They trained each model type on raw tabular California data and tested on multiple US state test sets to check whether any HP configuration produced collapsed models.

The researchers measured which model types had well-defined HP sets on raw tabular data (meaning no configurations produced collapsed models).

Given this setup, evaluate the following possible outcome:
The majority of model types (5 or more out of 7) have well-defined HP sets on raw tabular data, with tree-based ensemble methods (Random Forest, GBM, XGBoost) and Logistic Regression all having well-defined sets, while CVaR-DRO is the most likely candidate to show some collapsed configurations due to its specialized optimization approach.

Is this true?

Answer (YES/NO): NO